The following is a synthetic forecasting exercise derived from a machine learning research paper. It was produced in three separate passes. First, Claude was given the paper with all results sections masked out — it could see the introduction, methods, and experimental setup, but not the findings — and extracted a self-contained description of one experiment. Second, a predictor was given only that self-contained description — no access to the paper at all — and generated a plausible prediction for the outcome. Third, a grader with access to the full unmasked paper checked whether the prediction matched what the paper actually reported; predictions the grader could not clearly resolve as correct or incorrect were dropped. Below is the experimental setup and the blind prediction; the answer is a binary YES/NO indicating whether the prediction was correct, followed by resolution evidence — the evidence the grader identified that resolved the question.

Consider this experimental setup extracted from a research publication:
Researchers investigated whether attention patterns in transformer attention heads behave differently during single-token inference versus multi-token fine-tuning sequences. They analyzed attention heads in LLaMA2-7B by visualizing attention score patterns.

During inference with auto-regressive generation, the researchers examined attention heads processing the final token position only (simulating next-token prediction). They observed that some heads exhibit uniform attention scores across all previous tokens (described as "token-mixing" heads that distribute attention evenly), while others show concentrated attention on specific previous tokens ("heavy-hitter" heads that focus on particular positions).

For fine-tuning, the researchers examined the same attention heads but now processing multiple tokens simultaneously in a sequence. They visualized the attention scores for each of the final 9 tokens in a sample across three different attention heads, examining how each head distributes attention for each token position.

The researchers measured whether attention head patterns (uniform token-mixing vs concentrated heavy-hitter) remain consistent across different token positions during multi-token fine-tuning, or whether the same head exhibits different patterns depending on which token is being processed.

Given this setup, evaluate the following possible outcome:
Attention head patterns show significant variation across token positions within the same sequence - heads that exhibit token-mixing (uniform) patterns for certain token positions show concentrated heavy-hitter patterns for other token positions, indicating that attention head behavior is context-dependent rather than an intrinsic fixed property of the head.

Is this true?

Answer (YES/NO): YES